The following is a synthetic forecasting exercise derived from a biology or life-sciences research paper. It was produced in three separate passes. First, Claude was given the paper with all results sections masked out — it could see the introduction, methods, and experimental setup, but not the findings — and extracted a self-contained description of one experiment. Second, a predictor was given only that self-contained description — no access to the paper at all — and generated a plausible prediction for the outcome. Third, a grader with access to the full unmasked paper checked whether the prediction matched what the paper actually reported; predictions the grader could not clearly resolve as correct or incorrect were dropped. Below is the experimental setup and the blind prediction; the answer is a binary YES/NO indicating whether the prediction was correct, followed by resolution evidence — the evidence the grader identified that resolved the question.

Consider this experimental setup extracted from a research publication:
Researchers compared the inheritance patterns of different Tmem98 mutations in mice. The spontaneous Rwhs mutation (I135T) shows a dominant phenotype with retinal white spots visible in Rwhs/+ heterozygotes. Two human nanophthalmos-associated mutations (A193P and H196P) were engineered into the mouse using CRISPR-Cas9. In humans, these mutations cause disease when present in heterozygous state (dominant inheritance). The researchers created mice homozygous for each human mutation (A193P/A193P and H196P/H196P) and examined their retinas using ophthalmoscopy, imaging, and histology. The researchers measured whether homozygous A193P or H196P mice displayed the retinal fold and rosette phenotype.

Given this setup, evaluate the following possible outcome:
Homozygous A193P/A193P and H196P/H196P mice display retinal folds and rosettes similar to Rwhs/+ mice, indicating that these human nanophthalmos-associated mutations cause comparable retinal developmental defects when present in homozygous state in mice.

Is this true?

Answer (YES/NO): YES